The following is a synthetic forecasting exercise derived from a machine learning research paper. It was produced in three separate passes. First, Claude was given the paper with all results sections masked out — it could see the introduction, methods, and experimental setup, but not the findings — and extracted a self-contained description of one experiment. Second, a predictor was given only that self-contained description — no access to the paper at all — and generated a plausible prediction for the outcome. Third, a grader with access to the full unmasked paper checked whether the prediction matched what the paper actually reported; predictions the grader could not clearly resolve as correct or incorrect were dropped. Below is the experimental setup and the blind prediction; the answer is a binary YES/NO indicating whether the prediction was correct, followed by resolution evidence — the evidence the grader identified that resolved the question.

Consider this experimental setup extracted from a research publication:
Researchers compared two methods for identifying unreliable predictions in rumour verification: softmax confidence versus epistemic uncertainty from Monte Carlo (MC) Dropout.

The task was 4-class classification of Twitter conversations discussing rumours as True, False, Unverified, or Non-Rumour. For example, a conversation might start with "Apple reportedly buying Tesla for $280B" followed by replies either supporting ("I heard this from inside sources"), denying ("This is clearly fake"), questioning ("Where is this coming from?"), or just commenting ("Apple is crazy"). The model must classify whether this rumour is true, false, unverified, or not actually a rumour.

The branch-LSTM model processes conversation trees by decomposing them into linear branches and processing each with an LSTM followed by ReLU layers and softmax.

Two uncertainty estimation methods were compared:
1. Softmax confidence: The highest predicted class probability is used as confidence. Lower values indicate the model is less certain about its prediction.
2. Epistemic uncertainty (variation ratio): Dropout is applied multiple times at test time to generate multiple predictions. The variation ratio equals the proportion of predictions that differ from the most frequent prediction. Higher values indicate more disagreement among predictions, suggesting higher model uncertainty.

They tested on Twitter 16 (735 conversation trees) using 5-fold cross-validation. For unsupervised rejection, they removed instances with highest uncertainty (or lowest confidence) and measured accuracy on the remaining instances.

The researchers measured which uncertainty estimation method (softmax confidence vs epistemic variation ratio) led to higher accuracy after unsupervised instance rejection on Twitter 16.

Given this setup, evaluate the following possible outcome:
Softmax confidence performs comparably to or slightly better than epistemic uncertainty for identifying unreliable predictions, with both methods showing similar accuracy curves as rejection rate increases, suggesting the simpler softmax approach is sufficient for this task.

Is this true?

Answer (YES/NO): NO